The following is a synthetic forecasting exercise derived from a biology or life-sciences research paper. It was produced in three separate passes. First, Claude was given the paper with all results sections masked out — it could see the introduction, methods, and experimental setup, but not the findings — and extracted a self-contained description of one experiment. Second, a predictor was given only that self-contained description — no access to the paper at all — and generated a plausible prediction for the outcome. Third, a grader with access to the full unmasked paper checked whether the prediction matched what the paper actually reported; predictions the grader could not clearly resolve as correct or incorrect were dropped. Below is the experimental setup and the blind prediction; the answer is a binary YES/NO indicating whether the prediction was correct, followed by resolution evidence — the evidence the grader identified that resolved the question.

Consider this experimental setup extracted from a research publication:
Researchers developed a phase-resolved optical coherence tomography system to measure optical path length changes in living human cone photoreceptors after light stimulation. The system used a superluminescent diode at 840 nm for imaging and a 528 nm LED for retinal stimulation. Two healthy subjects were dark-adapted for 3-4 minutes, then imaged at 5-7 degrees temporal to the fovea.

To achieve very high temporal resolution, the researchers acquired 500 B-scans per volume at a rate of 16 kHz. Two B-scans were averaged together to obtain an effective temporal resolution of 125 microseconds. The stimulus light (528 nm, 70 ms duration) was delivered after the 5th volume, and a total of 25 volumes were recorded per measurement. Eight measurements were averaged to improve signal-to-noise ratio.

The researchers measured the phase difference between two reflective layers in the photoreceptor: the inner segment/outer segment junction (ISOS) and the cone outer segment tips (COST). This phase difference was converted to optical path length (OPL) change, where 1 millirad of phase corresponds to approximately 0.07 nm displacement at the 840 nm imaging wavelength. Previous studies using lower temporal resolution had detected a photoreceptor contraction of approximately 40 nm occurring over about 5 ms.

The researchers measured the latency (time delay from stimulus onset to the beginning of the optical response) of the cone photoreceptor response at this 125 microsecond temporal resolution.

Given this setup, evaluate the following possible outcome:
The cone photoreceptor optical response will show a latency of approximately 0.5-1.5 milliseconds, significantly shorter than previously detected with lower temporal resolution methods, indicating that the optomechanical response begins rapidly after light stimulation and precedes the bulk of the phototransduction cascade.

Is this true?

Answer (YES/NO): NO